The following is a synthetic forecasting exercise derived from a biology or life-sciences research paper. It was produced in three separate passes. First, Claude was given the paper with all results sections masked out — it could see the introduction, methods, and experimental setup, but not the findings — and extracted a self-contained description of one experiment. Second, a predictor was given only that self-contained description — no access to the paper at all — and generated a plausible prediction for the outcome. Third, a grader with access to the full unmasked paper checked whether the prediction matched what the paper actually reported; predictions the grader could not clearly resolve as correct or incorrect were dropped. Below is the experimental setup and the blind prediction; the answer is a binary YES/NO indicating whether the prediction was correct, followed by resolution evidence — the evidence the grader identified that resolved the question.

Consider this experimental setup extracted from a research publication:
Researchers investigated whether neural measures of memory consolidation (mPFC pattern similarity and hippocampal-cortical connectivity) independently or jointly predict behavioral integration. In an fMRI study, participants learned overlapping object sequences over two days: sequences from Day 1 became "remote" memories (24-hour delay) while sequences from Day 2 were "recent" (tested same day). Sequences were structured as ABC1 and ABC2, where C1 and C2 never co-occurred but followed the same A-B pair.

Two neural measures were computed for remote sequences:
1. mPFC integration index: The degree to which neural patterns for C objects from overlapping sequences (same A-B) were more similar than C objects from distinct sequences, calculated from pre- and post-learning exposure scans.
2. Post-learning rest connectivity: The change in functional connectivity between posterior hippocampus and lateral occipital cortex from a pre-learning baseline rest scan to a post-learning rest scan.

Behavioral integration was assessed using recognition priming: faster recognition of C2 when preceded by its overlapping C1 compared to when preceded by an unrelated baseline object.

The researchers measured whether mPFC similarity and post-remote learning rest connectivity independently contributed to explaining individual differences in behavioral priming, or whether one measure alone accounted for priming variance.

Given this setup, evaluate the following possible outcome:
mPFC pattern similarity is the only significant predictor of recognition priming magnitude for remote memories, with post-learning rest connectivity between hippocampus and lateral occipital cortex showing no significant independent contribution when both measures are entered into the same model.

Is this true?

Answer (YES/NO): NO